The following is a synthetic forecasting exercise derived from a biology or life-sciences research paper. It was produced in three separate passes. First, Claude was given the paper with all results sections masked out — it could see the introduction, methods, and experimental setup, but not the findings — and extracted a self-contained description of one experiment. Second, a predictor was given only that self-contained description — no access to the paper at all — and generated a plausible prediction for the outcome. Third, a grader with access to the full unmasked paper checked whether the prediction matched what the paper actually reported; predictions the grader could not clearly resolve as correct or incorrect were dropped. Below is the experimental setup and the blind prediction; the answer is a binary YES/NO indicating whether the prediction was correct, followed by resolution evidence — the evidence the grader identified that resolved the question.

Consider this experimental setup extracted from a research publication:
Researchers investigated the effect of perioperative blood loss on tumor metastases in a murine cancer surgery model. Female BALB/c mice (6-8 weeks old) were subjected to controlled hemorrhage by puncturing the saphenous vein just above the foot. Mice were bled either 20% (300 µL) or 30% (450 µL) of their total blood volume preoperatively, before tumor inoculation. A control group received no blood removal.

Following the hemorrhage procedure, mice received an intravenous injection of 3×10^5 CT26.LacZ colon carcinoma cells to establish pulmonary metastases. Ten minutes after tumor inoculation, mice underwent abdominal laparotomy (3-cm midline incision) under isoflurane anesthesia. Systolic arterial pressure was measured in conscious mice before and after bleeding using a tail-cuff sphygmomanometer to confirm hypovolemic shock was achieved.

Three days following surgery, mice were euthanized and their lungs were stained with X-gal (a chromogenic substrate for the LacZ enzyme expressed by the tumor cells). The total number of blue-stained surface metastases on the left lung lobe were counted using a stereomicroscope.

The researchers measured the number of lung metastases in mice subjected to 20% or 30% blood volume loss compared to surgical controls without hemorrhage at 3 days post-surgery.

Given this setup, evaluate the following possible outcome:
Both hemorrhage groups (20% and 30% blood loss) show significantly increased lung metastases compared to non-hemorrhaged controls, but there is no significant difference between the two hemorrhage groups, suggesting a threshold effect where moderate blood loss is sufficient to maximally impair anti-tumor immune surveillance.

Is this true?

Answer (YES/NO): NO